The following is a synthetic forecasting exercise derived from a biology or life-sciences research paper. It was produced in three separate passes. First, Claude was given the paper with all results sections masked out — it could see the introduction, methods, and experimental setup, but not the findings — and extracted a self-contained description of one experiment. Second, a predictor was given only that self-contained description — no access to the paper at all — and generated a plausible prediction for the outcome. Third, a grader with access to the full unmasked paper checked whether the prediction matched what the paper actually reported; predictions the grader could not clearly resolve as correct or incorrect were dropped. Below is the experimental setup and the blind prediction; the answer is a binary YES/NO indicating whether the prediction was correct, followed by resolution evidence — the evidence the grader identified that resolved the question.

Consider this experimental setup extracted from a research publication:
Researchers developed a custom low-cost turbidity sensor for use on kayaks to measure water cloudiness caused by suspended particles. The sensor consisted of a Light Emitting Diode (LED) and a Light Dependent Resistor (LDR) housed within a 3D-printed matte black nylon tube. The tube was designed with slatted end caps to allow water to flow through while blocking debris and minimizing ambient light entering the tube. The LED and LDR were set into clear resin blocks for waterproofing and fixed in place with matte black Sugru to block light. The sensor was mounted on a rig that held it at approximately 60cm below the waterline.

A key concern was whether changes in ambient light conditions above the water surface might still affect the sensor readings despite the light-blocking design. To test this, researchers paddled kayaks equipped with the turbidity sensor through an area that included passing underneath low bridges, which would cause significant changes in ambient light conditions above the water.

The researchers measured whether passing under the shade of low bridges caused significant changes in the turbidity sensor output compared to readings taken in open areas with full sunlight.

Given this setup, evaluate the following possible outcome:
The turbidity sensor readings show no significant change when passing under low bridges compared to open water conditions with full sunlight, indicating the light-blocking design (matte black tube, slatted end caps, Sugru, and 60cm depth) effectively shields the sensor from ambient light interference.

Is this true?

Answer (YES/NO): YES